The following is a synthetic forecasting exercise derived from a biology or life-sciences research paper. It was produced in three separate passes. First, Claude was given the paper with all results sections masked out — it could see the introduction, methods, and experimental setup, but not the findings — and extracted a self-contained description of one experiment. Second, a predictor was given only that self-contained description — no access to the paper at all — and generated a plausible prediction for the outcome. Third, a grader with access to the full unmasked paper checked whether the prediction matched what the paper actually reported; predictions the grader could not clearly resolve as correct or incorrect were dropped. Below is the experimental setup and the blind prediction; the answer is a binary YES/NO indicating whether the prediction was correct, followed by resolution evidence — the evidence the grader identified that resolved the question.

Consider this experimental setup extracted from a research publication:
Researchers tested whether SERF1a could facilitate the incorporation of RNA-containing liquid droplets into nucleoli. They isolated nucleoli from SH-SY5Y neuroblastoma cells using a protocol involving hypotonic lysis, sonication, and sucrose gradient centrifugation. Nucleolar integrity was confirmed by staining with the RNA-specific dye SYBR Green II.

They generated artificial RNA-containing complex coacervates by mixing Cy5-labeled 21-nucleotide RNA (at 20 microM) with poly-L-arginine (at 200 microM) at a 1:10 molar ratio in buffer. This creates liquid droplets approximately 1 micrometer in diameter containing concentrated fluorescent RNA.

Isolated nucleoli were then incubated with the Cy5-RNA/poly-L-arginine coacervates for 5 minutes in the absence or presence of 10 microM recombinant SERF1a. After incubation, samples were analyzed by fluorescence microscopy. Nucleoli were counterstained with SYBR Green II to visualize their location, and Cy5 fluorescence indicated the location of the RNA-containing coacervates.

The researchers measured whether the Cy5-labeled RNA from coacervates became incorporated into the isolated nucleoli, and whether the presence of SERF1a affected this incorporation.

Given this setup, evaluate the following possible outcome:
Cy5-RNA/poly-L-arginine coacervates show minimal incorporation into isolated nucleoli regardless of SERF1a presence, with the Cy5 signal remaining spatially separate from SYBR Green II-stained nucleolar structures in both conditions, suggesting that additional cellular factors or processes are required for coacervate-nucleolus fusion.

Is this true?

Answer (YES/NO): NO